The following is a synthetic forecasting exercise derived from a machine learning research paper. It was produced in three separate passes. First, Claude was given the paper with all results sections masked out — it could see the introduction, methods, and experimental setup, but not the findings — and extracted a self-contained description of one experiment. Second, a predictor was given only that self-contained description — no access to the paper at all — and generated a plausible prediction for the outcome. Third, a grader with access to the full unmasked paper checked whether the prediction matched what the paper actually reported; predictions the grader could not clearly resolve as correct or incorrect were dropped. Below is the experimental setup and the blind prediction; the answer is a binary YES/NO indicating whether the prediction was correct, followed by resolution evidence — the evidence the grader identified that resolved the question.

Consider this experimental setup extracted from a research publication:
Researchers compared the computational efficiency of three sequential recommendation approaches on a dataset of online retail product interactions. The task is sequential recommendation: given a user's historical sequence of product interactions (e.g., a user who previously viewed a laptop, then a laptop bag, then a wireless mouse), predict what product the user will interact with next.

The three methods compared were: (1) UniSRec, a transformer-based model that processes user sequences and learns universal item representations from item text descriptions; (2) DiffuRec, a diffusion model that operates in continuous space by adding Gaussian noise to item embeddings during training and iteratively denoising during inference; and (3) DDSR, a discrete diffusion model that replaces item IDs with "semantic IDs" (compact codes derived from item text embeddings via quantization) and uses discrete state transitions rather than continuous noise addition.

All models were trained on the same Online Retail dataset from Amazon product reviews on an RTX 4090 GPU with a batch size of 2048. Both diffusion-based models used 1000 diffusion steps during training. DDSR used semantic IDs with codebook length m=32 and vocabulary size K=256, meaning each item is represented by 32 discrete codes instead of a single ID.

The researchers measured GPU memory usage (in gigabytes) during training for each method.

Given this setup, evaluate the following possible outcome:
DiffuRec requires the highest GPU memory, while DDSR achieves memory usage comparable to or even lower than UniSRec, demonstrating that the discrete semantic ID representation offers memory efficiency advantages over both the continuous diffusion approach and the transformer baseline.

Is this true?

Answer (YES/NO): NO